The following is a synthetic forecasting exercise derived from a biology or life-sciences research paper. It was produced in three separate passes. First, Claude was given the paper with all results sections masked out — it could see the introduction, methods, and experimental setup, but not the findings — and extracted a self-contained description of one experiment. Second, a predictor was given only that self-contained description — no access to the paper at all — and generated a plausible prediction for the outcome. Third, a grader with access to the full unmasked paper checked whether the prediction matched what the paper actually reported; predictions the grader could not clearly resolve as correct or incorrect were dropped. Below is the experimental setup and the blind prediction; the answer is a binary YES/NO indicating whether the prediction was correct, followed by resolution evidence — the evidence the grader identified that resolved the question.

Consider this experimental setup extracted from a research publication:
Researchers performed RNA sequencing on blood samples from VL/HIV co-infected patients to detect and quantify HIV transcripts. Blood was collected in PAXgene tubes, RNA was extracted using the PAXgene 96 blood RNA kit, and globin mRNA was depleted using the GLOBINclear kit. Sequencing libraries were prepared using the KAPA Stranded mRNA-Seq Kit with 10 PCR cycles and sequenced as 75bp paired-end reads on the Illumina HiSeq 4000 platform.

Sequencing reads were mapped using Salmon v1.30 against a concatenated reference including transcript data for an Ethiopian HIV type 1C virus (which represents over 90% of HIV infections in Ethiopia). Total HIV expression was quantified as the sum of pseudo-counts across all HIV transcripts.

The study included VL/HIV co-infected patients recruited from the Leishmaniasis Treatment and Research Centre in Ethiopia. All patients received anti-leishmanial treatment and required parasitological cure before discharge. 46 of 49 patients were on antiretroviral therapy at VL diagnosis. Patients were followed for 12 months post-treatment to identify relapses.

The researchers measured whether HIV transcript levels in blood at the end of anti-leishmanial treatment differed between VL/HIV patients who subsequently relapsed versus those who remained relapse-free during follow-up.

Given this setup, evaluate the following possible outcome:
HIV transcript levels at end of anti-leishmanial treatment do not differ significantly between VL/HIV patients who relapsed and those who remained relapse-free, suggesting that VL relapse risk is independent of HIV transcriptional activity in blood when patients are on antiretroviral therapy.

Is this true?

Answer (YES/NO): YES